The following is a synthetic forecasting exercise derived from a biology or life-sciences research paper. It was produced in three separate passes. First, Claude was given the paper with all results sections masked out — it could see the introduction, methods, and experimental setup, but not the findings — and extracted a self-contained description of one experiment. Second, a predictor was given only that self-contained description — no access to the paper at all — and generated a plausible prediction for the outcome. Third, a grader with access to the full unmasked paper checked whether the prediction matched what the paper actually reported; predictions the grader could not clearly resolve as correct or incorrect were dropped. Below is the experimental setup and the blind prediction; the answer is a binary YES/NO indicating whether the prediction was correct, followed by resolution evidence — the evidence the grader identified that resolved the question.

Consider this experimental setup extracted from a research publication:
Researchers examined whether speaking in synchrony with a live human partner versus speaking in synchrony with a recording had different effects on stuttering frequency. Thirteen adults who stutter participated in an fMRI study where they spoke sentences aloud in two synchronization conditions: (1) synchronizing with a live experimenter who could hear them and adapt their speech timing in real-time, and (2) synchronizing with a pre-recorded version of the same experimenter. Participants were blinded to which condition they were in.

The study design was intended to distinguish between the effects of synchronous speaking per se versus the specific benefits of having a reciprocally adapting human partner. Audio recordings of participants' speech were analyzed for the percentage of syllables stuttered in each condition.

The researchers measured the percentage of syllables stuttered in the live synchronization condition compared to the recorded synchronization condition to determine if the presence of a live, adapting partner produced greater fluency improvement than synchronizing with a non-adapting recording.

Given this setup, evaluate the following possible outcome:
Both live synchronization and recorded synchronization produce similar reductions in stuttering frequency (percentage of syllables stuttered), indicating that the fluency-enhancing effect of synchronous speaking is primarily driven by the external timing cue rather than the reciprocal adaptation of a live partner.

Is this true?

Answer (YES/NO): YES